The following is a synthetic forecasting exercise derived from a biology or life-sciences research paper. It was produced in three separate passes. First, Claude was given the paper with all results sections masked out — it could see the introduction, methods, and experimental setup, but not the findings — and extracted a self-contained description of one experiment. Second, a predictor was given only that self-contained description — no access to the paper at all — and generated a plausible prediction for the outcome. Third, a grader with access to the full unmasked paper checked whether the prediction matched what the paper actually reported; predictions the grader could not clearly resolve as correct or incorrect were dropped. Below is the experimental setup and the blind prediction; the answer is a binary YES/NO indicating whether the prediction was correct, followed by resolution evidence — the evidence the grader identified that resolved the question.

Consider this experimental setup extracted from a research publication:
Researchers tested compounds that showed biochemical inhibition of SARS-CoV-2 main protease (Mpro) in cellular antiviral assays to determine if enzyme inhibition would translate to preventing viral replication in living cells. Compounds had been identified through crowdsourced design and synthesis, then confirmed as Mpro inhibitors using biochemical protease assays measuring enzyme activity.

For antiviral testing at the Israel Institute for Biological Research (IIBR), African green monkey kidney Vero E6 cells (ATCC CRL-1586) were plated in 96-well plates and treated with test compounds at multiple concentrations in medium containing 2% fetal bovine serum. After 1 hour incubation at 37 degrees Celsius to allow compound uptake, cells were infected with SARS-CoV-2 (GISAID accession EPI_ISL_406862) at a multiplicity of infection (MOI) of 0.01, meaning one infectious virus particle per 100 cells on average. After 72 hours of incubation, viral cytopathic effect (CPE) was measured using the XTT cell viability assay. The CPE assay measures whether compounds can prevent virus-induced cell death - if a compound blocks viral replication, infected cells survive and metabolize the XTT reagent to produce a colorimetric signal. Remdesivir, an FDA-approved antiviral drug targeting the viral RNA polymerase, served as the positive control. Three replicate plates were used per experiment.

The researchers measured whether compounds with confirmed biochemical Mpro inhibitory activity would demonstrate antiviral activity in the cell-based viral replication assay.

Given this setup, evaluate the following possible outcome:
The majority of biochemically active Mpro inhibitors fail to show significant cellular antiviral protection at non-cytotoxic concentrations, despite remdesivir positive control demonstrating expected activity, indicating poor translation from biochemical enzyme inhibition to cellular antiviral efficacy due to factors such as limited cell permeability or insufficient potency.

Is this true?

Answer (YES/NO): NO